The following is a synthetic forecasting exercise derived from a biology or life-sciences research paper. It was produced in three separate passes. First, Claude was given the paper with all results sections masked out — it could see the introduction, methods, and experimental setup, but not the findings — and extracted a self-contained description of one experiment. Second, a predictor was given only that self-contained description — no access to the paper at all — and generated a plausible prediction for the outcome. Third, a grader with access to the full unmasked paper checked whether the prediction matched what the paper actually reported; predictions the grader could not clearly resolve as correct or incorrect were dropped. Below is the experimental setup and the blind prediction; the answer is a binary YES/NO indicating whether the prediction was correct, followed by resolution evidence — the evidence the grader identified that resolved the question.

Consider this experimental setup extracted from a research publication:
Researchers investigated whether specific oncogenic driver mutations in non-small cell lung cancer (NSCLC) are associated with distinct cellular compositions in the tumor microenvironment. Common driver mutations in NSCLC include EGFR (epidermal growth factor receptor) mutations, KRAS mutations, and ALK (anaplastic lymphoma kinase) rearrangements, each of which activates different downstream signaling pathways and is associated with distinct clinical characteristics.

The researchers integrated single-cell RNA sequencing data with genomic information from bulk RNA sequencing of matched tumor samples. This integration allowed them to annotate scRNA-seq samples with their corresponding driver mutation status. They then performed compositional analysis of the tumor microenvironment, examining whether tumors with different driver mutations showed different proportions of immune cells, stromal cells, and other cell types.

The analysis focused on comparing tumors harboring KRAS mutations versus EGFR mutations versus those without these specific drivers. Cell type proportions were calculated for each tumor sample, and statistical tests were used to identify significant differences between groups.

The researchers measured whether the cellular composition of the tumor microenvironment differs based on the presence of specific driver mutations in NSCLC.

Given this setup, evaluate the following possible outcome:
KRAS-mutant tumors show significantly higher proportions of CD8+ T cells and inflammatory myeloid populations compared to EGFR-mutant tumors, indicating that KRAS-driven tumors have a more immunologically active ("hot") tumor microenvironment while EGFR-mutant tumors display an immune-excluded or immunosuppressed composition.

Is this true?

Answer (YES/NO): NO